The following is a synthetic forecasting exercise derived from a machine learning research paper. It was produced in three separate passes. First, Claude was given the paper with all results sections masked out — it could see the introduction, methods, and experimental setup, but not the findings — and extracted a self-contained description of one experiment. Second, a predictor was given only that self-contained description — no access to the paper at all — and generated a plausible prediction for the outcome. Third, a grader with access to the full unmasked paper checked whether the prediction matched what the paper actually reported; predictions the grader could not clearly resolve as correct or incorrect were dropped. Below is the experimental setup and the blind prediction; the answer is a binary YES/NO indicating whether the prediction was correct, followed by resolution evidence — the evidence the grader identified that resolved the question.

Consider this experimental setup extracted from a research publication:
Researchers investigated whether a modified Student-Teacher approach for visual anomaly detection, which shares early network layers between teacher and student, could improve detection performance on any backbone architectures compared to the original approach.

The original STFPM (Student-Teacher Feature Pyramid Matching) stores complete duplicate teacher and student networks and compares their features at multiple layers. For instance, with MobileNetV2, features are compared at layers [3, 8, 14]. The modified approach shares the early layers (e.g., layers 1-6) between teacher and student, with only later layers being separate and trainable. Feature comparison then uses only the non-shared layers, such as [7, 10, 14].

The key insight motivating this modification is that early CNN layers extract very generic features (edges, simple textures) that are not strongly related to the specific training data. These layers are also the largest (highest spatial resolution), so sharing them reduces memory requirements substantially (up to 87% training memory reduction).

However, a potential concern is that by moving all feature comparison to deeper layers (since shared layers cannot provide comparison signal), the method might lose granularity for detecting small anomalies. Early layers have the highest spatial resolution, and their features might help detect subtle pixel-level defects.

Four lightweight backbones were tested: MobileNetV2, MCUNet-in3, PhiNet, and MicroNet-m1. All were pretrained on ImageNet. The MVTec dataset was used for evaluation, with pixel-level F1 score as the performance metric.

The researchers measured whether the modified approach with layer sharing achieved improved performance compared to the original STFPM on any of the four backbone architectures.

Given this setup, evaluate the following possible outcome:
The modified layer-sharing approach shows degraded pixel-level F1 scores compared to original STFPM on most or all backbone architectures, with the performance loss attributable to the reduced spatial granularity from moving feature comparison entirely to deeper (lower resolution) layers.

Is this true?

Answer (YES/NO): NO